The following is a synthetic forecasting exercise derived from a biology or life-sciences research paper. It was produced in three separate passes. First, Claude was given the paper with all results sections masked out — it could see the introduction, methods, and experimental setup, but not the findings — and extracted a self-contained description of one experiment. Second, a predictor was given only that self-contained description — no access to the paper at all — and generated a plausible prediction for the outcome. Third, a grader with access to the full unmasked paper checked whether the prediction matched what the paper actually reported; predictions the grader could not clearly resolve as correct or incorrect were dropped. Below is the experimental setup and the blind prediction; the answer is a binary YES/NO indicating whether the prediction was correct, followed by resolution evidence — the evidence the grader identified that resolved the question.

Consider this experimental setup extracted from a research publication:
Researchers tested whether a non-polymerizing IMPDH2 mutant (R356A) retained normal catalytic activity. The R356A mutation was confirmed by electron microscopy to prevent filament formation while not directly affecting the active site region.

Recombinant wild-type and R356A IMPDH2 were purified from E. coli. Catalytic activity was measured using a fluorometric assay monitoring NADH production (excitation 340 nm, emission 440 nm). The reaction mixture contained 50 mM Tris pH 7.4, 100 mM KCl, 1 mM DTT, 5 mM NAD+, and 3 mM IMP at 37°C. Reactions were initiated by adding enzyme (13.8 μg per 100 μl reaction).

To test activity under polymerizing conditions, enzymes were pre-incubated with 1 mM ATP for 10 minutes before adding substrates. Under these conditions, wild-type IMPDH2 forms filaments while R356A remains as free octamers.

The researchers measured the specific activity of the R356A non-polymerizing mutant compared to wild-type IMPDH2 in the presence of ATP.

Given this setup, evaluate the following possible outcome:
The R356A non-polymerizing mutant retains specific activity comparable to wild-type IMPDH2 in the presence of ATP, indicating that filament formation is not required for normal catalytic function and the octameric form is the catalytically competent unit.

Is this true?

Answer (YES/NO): YES